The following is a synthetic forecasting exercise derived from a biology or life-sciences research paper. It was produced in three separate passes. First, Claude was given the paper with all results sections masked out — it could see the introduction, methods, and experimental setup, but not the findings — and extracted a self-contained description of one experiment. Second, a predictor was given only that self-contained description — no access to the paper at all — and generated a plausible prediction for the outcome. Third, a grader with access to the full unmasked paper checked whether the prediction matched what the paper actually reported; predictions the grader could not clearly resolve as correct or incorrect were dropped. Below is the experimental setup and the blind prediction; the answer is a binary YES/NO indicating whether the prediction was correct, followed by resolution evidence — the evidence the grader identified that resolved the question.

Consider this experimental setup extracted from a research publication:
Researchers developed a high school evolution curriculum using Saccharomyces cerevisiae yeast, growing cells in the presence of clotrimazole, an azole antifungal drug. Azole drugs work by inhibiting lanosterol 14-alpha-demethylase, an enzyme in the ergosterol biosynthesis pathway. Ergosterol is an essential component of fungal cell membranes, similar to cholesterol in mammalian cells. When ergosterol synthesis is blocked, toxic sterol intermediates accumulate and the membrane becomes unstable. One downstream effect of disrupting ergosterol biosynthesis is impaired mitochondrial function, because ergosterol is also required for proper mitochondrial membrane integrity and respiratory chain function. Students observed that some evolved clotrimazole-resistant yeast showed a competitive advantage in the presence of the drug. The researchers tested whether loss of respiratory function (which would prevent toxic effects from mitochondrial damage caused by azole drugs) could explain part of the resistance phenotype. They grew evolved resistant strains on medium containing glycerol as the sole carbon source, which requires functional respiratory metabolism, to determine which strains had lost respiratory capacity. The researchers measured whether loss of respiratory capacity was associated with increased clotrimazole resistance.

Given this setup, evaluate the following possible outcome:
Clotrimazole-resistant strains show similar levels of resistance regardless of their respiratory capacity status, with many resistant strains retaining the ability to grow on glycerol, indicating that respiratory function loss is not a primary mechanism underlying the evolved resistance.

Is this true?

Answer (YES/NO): NO